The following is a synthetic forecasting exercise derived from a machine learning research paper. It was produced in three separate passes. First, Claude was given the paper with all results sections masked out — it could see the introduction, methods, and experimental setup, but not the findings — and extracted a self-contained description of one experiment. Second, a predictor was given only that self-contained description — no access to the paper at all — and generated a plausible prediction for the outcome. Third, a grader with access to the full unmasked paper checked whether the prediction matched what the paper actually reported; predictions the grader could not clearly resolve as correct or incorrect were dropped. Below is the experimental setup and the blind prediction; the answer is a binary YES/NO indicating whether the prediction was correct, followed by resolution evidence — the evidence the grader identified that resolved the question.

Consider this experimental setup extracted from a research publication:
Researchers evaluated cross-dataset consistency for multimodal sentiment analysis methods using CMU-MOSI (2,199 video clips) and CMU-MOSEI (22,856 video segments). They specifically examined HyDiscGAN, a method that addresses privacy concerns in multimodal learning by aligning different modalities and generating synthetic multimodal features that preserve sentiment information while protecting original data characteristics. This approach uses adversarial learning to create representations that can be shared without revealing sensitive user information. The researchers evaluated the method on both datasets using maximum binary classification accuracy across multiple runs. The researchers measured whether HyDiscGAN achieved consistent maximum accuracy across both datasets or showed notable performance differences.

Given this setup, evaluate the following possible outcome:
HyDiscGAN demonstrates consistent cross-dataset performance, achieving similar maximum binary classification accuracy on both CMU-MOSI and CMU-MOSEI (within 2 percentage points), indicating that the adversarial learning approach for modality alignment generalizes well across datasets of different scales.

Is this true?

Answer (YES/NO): YES